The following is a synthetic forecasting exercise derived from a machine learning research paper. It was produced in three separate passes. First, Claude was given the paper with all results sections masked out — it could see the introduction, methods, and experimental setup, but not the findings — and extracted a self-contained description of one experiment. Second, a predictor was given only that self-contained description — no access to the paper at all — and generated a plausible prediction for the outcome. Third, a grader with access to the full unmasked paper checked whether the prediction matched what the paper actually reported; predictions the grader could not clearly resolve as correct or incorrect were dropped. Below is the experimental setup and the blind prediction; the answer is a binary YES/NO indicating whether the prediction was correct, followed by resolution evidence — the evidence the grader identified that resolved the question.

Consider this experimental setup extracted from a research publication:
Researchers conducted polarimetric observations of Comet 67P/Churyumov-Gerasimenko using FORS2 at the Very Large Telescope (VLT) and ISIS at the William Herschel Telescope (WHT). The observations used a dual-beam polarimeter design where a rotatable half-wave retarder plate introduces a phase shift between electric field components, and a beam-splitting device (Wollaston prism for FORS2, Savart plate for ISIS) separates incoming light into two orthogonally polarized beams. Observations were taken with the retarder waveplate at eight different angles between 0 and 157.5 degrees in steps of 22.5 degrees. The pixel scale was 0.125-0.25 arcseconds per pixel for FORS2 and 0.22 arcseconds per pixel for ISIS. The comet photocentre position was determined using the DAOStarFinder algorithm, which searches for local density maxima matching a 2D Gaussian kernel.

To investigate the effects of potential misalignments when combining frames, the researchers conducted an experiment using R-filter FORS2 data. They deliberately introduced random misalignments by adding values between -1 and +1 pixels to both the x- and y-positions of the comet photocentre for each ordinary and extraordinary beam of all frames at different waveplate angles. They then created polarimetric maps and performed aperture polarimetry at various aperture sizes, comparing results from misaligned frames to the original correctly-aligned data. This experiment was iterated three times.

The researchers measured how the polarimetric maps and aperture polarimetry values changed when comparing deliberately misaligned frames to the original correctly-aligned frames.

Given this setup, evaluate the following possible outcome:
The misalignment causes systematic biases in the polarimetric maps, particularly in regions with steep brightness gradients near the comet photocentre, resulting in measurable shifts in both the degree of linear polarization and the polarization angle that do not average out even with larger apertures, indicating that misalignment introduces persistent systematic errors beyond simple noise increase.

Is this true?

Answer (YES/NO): NO